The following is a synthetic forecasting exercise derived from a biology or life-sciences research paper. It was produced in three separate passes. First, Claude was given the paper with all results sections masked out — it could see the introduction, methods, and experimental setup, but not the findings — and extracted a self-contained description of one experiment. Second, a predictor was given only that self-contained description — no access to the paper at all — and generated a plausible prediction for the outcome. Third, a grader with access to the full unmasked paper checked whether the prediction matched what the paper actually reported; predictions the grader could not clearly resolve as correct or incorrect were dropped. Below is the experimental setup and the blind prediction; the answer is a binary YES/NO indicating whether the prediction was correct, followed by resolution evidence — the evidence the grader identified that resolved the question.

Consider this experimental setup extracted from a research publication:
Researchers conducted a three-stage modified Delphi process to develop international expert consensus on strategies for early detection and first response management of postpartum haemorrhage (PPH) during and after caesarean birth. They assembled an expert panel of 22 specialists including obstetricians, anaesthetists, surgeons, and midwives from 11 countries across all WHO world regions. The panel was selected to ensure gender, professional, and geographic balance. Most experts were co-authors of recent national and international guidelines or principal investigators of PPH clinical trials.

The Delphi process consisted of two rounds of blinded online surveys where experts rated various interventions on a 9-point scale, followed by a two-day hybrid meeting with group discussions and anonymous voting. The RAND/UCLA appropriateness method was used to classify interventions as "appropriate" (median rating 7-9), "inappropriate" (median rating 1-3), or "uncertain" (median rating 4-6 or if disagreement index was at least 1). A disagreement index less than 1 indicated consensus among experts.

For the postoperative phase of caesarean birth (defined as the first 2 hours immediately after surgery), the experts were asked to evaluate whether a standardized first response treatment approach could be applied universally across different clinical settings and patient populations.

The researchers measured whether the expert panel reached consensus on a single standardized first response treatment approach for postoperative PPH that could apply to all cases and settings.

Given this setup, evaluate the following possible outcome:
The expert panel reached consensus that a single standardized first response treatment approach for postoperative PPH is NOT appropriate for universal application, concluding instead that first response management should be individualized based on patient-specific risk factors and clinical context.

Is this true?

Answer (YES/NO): YES